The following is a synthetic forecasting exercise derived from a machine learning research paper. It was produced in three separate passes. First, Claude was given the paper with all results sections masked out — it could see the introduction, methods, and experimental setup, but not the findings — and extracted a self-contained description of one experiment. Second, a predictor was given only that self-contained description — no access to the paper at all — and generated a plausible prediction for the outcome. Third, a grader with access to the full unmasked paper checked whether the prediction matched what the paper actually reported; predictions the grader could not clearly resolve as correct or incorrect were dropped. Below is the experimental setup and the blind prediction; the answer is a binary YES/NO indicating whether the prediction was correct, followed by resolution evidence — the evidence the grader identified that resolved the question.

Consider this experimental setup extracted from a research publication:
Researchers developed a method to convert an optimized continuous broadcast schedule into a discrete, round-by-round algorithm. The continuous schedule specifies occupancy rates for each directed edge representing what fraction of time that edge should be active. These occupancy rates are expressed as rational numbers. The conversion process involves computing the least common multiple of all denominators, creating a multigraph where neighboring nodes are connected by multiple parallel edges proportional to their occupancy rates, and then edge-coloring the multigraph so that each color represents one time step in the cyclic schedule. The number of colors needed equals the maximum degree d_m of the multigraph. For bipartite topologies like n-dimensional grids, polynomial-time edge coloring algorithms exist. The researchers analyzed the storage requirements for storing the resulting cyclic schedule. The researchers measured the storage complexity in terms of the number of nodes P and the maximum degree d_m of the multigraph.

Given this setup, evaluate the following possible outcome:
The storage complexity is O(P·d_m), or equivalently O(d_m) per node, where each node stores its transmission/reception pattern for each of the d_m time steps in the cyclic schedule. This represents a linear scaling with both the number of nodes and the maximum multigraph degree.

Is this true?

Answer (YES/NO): YES